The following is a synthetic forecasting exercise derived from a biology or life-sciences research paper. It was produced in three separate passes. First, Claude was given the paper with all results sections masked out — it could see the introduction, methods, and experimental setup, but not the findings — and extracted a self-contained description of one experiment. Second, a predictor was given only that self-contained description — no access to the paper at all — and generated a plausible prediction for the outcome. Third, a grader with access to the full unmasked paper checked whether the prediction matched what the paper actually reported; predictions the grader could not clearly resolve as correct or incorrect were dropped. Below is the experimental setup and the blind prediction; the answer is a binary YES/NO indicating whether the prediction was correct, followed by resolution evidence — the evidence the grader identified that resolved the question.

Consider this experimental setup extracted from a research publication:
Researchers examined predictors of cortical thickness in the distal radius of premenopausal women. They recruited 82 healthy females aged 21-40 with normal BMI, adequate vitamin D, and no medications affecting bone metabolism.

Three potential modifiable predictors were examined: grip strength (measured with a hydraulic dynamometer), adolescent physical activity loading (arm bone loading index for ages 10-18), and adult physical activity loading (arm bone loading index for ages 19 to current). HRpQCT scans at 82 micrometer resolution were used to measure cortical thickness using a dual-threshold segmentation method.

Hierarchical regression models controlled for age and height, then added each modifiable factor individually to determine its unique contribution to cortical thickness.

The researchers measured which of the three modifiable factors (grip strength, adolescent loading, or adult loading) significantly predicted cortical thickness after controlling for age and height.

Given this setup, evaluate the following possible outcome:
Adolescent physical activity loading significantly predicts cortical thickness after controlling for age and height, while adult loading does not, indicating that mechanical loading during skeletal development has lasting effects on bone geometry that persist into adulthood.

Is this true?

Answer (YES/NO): NO